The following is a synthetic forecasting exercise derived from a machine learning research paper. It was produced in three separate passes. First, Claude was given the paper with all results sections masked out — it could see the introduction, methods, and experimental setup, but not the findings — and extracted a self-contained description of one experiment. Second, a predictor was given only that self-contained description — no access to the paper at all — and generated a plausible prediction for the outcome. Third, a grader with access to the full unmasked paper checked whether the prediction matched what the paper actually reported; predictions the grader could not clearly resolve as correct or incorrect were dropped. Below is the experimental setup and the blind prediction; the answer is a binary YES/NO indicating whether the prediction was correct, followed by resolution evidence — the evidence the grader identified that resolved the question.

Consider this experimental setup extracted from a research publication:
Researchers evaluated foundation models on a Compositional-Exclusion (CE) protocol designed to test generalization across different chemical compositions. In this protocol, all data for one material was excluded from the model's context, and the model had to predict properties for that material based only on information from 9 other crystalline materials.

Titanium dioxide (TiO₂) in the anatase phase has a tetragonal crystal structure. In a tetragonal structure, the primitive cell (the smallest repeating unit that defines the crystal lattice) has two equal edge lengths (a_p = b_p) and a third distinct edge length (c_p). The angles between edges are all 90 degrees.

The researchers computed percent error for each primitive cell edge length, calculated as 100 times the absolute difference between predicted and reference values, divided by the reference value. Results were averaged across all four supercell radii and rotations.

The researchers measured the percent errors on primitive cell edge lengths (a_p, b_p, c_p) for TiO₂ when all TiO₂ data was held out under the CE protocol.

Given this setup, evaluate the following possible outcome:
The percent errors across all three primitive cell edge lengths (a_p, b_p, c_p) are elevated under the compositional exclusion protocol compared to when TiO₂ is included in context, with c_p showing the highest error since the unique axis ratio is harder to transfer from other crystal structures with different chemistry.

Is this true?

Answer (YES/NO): NO